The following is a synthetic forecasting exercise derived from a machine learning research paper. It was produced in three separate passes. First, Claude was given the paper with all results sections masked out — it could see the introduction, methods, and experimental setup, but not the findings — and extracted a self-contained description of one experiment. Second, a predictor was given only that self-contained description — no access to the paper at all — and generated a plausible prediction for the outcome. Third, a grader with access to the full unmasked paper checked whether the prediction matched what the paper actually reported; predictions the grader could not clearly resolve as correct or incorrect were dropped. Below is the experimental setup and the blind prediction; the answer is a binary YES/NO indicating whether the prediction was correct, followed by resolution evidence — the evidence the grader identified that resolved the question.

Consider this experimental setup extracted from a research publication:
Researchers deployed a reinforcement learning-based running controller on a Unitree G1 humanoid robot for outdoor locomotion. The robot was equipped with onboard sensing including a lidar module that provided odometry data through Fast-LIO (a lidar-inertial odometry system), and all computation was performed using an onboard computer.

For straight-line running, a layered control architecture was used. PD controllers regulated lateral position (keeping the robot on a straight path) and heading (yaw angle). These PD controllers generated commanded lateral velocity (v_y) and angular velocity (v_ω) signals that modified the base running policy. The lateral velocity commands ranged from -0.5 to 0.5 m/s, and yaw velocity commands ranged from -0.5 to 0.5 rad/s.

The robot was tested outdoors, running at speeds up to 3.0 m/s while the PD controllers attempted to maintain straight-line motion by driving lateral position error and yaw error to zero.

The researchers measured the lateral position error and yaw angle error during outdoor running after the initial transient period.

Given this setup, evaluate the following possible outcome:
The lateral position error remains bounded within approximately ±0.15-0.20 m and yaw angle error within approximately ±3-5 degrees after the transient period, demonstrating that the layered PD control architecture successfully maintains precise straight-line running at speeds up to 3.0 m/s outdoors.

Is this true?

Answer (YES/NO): NO